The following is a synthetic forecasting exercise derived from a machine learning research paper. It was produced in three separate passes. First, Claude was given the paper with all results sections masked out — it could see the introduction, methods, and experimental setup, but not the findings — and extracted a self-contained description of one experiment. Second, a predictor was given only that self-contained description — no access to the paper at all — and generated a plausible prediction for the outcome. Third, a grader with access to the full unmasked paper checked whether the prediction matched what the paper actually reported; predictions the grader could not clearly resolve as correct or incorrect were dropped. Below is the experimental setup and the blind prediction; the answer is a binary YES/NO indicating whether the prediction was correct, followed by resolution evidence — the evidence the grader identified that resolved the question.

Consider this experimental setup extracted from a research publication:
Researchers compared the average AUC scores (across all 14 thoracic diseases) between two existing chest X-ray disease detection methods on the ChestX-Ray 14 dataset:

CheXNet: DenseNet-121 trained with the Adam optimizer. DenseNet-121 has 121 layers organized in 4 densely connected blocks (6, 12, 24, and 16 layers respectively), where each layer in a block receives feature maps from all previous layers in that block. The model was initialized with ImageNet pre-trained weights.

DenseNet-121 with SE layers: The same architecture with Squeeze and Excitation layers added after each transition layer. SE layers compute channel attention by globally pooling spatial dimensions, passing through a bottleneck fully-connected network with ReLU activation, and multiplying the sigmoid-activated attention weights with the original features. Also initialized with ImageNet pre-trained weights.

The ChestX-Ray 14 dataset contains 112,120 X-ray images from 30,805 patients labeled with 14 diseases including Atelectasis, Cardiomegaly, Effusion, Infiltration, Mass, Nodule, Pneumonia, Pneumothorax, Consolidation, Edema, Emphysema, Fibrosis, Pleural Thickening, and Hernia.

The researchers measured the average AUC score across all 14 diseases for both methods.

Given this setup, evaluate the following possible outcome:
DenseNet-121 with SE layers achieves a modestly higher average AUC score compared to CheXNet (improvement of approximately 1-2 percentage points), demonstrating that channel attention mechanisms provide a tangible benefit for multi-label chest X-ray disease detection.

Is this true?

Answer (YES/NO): NO